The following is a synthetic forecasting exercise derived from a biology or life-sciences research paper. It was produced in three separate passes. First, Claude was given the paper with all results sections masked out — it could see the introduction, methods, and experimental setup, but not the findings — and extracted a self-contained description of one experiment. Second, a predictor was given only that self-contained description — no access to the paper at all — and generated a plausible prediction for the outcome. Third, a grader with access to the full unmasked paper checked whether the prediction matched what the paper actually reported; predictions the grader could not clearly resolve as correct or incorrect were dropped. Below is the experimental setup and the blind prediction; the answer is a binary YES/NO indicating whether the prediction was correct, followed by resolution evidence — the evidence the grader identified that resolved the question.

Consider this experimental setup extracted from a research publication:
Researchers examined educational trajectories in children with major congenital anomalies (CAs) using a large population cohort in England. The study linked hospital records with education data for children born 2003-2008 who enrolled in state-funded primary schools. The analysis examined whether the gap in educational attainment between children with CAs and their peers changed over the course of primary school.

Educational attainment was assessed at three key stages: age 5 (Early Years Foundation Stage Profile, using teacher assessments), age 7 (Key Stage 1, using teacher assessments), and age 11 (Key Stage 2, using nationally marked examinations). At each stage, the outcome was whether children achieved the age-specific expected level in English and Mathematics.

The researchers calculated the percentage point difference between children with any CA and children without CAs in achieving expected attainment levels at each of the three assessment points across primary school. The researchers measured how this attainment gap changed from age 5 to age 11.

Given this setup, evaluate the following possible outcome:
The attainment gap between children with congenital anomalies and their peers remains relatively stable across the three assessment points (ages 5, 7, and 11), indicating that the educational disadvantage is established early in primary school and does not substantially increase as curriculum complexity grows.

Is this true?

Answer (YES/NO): YES